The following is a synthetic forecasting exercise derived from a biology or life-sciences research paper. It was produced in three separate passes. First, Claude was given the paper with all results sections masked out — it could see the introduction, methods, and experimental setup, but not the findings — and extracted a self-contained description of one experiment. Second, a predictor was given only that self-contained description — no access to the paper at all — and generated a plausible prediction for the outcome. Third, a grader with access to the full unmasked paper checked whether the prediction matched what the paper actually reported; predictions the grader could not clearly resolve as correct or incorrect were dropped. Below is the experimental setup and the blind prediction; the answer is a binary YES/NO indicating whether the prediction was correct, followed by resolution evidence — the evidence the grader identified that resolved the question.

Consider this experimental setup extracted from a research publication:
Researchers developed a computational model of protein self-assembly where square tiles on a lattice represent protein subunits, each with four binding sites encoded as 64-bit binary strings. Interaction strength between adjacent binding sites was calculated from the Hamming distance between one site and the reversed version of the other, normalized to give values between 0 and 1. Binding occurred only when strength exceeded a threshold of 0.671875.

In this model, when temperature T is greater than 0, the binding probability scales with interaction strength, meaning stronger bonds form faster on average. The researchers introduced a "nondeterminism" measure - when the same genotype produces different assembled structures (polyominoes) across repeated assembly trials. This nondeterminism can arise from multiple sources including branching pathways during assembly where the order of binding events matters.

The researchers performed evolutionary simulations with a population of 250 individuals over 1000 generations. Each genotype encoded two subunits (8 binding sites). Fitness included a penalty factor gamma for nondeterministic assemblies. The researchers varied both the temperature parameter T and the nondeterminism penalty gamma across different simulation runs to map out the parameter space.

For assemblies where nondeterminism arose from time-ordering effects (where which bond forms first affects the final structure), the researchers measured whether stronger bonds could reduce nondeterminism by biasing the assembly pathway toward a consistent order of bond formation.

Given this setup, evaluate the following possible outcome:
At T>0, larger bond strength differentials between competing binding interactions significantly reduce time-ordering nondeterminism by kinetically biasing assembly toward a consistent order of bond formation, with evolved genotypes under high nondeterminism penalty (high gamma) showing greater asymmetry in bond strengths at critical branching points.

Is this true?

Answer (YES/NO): YES